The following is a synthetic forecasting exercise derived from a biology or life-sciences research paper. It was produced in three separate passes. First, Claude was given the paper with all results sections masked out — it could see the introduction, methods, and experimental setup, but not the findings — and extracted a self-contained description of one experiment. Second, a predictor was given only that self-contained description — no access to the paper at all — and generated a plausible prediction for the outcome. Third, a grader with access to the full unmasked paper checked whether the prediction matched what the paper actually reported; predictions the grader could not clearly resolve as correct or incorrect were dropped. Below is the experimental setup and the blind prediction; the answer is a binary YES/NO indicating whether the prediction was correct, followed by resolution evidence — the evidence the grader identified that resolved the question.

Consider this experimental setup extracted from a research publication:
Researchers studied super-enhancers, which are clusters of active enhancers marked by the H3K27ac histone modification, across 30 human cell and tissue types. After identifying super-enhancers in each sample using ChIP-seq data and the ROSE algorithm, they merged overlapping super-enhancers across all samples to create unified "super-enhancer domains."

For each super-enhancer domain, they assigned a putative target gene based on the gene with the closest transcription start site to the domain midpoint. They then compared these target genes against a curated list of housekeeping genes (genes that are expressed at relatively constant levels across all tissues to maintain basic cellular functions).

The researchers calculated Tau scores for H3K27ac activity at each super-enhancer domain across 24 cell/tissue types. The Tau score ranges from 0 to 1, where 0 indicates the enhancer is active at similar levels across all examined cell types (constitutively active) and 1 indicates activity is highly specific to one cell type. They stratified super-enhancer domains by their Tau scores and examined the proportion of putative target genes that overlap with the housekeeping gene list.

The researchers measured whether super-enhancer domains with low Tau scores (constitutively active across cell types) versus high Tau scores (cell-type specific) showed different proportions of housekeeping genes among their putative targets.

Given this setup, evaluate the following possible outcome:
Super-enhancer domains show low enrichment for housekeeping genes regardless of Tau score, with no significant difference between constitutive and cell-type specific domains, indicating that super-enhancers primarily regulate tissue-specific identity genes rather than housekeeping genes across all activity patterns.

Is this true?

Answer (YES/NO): NO